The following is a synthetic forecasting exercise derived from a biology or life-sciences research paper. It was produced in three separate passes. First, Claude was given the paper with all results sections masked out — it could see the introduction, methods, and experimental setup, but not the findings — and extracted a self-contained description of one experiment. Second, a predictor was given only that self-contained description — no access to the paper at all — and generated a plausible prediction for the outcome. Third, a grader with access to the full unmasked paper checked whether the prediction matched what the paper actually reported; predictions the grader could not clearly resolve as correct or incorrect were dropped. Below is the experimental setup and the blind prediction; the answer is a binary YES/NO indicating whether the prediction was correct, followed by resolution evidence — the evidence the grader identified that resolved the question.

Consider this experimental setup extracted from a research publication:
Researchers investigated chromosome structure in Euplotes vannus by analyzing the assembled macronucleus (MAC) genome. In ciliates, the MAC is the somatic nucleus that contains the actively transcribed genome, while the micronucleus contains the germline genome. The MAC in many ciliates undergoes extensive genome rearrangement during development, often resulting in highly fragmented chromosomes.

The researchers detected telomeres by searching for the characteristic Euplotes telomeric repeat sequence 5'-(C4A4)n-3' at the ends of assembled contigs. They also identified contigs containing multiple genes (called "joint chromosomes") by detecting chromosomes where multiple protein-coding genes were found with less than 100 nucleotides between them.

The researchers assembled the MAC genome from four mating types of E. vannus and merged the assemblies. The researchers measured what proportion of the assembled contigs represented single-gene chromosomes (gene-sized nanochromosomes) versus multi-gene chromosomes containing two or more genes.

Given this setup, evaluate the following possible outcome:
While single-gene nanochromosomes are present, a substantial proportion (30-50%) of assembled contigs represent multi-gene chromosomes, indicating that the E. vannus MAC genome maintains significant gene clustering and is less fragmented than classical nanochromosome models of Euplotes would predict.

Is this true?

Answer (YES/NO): NO